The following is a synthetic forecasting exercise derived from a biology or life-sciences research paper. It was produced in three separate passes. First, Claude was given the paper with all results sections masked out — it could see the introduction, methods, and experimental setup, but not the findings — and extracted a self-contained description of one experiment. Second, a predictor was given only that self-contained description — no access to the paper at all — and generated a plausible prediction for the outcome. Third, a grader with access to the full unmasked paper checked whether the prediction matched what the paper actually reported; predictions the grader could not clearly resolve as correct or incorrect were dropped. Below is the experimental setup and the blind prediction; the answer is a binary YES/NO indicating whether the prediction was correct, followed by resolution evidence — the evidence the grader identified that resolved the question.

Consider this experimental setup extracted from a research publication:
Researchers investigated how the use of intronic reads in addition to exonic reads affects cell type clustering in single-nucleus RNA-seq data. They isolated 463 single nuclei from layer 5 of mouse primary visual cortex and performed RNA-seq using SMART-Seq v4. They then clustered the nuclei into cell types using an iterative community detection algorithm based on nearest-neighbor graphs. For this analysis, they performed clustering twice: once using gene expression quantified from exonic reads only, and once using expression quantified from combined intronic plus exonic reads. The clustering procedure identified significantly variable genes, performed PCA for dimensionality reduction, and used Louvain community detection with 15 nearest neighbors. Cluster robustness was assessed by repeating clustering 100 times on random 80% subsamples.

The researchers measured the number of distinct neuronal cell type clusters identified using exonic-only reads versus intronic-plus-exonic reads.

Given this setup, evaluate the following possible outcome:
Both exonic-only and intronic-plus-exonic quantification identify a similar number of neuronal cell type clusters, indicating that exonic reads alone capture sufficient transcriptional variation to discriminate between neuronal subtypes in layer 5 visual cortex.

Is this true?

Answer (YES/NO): NO